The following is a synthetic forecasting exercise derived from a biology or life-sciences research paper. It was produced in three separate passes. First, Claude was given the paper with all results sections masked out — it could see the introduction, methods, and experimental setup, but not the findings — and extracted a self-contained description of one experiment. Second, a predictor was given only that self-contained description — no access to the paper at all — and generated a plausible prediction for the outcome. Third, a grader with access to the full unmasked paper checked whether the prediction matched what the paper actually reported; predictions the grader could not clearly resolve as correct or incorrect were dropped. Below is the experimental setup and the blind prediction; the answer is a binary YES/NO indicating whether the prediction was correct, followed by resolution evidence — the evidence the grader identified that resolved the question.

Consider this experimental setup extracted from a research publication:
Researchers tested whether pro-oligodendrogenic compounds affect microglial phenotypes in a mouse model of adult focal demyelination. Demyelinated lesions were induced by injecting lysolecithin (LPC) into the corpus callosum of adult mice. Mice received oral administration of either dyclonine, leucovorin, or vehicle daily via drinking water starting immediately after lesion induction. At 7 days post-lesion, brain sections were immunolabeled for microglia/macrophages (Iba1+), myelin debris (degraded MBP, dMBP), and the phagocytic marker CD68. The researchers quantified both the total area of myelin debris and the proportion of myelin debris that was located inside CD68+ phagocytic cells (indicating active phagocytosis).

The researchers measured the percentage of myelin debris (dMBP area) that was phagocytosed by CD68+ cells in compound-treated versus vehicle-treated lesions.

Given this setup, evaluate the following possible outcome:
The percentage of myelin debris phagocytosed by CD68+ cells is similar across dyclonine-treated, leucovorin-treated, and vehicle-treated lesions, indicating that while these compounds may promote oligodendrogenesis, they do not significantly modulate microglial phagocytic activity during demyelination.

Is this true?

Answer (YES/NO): NO